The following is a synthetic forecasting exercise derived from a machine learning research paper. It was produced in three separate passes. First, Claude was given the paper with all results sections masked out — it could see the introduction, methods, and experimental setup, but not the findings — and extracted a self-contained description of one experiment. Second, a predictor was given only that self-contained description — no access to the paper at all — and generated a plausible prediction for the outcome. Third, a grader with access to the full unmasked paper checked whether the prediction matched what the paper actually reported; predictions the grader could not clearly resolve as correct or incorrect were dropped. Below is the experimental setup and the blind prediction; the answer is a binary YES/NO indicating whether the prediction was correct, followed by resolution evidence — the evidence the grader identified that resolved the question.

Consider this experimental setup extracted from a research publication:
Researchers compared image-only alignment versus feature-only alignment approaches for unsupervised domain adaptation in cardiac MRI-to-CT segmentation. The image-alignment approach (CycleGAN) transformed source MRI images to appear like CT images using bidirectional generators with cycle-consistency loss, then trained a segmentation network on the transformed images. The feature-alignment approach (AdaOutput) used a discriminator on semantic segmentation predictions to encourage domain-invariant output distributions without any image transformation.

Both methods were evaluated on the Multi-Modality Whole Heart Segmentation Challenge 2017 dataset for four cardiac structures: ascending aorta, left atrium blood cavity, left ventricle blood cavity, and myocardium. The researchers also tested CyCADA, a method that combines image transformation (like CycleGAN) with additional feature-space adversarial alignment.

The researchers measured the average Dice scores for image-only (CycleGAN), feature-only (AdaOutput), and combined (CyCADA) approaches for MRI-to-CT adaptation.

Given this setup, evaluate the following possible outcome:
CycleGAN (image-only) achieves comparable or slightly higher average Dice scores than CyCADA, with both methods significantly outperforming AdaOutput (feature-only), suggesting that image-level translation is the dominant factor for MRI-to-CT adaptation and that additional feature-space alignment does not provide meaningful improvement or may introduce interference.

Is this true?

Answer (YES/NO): NO